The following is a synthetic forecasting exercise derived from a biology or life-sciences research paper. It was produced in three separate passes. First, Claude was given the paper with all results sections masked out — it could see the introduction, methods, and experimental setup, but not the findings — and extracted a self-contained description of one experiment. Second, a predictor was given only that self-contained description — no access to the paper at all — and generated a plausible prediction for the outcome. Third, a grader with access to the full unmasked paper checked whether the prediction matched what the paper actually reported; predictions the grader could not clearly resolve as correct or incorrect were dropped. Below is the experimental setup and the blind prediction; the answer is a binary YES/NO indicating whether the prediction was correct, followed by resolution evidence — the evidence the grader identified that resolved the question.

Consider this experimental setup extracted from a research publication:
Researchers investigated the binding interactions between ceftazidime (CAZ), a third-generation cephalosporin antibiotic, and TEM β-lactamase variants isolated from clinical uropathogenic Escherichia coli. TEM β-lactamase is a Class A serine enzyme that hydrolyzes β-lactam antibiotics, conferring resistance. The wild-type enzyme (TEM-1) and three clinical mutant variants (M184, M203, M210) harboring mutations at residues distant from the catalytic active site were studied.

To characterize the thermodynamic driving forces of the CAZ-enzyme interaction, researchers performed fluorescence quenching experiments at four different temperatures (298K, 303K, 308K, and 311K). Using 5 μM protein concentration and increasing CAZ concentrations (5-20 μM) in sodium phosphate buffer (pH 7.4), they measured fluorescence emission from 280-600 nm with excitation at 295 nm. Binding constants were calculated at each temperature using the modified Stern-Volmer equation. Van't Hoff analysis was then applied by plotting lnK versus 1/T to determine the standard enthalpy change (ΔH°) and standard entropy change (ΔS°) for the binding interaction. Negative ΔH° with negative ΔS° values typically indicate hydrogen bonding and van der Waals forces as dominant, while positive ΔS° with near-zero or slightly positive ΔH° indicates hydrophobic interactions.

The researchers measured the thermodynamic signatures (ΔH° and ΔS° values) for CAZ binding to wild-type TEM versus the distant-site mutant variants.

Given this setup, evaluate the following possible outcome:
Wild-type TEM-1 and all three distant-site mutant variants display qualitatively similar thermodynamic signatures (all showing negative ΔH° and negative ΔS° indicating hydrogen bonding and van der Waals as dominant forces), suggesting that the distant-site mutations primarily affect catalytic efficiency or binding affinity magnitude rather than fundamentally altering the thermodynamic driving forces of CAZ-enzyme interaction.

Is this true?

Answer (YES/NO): NO